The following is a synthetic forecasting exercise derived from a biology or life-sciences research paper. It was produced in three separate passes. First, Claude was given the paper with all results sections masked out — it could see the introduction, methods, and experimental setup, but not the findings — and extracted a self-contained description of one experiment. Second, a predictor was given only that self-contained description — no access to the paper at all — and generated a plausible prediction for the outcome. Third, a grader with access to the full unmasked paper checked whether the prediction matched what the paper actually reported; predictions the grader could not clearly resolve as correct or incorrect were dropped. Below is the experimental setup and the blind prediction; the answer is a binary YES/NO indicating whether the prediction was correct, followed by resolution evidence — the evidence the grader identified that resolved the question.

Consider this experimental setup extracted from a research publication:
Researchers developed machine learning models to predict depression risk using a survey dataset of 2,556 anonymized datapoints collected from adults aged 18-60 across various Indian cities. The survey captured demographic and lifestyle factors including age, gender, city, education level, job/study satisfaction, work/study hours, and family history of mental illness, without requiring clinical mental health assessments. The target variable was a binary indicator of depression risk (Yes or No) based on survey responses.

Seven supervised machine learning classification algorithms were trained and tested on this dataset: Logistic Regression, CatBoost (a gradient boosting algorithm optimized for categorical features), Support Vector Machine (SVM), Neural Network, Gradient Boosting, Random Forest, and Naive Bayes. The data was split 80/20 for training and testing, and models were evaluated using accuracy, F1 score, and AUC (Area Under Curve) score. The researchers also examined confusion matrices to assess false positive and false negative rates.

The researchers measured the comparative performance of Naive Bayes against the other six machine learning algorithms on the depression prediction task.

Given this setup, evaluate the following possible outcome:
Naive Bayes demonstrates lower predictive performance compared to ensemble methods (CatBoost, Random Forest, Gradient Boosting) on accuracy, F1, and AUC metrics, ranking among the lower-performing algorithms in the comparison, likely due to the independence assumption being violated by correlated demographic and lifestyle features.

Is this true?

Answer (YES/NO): YES